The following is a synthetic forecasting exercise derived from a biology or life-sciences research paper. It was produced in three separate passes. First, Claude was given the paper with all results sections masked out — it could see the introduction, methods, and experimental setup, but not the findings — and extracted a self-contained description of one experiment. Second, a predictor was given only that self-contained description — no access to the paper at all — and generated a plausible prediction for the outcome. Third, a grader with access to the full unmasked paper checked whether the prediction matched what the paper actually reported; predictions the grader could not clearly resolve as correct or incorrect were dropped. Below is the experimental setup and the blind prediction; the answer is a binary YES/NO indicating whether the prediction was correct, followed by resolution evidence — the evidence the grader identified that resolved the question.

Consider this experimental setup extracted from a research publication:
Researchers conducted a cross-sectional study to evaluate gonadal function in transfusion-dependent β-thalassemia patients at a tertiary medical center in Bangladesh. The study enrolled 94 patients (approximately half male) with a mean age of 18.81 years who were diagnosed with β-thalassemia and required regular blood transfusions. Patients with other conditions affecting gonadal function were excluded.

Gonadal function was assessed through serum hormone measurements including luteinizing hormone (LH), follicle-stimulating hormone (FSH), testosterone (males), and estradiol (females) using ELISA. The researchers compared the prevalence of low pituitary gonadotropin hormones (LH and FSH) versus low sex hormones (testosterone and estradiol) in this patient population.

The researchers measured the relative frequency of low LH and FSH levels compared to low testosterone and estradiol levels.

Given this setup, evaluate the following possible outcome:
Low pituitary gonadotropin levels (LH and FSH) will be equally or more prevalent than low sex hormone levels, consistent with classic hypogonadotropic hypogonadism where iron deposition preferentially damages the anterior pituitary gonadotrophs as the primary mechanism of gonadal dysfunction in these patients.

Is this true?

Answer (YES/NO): NO